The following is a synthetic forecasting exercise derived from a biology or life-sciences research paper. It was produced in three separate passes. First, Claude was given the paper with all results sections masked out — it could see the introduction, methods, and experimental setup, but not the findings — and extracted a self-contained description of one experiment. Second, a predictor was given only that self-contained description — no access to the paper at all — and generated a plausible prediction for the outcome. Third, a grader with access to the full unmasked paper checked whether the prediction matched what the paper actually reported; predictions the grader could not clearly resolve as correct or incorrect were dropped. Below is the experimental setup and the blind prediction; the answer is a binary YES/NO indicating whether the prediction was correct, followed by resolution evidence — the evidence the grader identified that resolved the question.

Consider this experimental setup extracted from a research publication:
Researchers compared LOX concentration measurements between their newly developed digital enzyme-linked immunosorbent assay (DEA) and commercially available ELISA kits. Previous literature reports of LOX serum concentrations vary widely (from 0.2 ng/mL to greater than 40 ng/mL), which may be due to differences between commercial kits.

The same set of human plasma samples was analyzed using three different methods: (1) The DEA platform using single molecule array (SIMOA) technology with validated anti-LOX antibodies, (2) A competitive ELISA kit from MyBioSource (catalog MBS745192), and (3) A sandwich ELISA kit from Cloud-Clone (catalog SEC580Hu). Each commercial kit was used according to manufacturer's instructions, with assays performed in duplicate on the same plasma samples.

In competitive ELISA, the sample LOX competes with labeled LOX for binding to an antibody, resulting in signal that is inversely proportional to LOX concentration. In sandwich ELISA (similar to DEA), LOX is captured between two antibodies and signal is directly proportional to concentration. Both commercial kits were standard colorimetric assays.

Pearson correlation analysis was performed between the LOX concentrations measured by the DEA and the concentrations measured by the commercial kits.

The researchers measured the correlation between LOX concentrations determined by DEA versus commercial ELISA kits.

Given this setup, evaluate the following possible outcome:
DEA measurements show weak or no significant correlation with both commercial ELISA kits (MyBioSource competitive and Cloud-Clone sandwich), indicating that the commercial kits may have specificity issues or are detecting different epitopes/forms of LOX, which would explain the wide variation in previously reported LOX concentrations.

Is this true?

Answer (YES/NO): NO